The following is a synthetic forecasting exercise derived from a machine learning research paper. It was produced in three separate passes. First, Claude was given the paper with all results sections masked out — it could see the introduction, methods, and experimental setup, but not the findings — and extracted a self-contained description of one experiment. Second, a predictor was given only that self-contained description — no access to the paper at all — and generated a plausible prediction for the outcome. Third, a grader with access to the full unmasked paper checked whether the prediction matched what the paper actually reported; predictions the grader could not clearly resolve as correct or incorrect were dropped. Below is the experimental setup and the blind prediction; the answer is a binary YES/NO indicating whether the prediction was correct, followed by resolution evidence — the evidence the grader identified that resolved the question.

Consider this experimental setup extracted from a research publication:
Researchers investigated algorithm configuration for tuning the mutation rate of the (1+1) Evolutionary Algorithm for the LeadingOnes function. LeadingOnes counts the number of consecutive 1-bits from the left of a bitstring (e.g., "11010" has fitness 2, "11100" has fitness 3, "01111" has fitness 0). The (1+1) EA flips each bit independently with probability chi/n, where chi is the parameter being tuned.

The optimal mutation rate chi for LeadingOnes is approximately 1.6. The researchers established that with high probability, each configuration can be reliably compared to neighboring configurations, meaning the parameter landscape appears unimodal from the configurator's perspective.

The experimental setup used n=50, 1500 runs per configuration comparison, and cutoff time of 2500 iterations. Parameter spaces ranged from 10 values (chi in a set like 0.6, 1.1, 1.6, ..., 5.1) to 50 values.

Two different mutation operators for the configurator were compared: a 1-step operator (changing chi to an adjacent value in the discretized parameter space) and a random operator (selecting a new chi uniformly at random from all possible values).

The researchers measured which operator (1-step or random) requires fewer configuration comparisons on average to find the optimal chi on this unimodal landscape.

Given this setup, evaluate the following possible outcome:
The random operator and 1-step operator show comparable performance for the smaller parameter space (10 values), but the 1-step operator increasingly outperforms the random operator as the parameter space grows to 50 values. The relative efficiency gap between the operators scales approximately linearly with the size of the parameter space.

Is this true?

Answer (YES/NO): NO